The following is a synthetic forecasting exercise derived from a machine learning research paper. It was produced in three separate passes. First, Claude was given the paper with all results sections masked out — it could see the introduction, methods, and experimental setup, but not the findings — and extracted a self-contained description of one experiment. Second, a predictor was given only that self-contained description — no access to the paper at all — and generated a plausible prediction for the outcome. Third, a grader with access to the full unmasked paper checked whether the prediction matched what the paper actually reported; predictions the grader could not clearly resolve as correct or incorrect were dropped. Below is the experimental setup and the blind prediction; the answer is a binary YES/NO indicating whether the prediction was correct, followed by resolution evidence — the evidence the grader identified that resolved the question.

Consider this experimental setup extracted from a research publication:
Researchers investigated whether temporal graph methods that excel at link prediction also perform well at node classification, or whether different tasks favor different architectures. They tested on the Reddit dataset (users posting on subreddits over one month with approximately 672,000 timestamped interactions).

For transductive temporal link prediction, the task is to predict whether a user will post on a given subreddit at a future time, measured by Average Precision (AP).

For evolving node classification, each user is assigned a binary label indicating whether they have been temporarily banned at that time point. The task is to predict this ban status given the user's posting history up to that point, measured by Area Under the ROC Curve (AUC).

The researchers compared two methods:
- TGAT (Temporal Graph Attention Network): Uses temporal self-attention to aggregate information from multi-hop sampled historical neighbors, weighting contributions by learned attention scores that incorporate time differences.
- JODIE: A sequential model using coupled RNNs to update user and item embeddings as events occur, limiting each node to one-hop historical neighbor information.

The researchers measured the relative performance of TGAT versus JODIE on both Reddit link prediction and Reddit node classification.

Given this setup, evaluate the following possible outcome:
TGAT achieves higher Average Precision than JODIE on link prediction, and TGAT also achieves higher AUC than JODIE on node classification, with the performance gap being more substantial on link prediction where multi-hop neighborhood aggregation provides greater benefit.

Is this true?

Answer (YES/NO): YES